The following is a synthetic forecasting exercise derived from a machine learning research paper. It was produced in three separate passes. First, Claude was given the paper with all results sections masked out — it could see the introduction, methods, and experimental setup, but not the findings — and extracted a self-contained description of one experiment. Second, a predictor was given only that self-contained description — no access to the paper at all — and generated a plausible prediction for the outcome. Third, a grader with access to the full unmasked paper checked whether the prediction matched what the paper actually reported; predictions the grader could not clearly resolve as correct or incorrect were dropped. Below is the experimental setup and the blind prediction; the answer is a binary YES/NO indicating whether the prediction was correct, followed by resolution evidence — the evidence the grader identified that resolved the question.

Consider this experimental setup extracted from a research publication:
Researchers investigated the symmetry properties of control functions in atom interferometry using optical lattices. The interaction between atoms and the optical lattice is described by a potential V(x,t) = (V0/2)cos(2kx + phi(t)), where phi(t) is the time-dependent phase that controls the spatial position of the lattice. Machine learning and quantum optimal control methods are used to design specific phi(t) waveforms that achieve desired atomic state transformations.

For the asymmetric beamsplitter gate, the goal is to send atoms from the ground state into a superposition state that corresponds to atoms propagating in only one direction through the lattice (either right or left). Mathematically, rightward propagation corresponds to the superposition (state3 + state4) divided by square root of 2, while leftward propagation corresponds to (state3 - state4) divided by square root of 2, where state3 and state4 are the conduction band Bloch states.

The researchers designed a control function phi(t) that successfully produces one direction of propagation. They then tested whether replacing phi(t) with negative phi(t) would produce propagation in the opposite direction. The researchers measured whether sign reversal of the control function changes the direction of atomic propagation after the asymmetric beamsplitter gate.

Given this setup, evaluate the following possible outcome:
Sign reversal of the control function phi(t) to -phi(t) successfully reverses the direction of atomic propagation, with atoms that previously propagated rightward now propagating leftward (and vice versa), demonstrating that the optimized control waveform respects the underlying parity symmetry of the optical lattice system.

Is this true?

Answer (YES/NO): YES